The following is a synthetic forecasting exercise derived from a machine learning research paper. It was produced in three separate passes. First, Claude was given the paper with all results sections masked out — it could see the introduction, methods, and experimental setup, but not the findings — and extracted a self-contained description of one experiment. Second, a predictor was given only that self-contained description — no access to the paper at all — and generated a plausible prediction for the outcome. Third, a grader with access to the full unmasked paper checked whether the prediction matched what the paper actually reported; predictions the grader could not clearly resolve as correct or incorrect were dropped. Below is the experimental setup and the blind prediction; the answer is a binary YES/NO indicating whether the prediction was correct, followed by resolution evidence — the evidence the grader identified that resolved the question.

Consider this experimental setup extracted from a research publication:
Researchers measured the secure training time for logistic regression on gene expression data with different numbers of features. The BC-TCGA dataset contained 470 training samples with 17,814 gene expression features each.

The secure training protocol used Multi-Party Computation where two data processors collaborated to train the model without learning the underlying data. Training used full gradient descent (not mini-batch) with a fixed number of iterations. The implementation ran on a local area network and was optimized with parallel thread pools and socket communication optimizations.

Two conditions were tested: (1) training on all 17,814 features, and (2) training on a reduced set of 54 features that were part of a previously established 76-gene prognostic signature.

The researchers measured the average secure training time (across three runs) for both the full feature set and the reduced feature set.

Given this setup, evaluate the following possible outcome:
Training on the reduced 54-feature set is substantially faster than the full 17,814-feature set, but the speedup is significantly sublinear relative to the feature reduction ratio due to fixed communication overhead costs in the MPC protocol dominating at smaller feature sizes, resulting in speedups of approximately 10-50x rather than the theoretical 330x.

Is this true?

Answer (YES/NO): NO